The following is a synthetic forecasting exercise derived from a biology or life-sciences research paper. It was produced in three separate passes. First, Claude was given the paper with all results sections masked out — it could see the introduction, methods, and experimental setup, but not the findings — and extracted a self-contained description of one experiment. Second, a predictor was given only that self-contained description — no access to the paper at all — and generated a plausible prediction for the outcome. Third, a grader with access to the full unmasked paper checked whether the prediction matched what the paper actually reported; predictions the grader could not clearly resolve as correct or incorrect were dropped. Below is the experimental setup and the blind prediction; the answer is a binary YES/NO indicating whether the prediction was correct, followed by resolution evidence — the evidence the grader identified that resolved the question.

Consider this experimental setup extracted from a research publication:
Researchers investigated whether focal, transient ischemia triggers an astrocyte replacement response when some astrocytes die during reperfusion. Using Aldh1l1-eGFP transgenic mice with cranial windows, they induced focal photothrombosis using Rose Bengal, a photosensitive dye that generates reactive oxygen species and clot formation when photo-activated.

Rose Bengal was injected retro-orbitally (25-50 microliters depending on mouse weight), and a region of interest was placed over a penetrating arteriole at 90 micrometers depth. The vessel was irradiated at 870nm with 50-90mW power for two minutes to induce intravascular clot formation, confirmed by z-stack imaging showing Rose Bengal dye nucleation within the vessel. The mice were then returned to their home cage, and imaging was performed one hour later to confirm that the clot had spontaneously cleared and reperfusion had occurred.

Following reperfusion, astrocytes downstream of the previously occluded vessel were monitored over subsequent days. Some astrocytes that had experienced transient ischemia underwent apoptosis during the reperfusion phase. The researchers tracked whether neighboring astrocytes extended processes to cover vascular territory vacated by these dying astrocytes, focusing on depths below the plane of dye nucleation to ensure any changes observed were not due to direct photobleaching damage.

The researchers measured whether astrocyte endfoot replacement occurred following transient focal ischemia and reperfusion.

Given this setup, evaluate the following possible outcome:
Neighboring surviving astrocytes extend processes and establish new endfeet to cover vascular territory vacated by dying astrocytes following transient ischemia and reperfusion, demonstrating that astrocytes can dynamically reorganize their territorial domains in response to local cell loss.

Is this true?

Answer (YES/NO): YES